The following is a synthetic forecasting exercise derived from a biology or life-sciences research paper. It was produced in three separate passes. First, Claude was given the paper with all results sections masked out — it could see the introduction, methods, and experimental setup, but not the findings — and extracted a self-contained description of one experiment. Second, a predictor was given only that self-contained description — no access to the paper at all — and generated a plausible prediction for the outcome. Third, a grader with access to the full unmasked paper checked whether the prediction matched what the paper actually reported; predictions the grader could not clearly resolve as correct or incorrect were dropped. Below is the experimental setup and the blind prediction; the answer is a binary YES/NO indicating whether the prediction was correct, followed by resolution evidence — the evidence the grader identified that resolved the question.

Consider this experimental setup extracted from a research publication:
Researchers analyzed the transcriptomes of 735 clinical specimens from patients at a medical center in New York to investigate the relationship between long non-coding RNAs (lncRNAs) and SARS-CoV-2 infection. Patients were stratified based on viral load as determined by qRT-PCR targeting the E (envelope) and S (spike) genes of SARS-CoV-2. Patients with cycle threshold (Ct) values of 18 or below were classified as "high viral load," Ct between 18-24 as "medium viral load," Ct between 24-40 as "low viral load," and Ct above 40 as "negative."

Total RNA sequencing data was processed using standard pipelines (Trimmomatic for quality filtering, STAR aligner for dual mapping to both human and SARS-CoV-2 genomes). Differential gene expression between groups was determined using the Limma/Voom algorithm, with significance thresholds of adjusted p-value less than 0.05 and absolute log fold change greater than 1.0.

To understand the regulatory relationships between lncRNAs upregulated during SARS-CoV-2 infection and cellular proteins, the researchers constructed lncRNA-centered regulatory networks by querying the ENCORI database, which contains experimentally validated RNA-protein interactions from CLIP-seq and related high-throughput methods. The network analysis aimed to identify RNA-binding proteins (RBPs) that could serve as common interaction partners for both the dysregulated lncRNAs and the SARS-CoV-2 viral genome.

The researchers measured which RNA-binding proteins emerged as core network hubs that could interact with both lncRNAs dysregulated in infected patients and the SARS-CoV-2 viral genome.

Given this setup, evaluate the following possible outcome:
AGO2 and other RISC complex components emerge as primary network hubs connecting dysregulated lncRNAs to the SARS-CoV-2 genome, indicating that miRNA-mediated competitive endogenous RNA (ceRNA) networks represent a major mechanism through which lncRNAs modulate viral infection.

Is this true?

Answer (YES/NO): NO